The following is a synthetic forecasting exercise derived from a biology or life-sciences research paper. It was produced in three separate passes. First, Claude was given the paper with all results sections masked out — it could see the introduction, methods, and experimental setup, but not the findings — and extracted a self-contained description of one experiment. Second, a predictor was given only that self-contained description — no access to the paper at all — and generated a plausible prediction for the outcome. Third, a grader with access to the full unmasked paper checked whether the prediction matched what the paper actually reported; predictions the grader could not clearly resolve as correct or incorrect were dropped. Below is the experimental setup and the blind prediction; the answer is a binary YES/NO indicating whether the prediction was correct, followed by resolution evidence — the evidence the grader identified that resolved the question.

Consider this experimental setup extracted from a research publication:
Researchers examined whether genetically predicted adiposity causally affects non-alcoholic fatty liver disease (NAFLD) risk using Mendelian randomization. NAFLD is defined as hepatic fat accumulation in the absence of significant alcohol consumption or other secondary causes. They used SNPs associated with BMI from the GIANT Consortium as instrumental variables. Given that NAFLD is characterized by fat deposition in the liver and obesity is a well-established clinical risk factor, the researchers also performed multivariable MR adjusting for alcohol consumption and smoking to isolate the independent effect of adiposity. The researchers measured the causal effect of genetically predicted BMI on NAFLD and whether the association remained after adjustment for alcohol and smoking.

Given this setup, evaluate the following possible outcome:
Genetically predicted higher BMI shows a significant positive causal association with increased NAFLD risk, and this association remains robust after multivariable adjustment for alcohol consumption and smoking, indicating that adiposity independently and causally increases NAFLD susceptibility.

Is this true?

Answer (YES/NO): YES